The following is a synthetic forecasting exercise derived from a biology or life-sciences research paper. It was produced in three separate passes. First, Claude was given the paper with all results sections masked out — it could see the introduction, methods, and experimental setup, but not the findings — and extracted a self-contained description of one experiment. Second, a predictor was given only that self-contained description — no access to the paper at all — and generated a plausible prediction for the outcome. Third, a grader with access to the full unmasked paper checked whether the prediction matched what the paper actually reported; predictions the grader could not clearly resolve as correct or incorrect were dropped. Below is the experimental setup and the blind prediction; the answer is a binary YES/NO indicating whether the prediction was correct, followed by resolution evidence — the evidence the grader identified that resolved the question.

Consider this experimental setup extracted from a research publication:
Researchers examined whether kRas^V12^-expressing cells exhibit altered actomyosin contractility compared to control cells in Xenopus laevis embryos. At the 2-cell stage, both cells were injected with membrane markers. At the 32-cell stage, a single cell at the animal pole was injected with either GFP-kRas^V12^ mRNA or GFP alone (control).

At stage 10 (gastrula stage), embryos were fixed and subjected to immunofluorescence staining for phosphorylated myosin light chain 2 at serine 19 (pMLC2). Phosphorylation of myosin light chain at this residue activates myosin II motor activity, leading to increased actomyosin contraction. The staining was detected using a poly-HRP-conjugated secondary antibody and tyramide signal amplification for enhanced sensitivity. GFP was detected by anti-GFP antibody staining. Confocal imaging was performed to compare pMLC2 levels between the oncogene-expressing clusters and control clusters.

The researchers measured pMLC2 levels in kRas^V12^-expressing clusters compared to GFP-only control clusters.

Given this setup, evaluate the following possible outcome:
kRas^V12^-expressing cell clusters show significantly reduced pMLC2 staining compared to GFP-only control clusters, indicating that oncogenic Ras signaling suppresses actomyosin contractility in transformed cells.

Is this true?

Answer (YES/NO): NO